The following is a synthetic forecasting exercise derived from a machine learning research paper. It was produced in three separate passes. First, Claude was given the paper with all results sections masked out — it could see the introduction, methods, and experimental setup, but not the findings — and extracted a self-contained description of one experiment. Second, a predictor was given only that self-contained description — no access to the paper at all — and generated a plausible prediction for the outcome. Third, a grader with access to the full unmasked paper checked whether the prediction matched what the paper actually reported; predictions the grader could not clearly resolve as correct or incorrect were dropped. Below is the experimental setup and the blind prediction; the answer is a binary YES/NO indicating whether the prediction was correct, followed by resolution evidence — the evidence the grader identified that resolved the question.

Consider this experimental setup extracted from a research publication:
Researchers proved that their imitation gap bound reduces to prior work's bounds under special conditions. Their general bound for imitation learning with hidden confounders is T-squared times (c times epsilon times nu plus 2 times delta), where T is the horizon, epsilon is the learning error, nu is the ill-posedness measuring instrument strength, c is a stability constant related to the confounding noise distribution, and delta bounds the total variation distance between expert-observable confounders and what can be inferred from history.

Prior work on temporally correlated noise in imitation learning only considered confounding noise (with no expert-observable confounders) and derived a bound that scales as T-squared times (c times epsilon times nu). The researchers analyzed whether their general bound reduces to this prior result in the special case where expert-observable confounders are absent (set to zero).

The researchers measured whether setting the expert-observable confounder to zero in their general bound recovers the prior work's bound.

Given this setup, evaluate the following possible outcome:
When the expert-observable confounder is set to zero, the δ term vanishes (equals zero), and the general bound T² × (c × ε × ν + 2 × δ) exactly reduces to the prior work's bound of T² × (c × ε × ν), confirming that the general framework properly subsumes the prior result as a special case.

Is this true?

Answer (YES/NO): YES